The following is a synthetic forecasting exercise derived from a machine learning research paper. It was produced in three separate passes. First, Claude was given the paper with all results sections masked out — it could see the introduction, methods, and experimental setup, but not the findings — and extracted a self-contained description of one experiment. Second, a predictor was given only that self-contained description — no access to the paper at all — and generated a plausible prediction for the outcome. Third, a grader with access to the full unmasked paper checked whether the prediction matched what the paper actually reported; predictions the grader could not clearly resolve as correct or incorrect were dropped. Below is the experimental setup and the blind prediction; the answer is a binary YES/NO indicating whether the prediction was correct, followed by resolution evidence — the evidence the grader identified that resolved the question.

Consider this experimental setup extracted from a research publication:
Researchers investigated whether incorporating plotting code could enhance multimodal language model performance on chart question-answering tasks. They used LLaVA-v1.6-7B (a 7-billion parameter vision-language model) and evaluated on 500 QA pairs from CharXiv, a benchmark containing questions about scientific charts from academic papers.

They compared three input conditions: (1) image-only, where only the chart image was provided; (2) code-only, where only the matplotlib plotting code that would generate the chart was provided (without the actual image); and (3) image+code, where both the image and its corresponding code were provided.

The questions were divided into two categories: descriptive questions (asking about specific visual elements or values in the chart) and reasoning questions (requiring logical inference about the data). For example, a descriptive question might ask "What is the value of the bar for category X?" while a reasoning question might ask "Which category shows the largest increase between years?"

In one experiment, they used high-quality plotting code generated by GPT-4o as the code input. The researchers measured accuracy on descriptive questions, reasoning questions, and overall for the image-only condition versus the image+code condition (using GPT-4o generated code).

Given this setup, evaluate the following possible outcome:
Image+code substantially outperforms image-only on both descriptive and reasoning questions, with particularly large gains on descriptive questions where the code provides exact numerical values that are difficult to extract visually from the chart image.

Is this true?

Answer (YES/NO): YES